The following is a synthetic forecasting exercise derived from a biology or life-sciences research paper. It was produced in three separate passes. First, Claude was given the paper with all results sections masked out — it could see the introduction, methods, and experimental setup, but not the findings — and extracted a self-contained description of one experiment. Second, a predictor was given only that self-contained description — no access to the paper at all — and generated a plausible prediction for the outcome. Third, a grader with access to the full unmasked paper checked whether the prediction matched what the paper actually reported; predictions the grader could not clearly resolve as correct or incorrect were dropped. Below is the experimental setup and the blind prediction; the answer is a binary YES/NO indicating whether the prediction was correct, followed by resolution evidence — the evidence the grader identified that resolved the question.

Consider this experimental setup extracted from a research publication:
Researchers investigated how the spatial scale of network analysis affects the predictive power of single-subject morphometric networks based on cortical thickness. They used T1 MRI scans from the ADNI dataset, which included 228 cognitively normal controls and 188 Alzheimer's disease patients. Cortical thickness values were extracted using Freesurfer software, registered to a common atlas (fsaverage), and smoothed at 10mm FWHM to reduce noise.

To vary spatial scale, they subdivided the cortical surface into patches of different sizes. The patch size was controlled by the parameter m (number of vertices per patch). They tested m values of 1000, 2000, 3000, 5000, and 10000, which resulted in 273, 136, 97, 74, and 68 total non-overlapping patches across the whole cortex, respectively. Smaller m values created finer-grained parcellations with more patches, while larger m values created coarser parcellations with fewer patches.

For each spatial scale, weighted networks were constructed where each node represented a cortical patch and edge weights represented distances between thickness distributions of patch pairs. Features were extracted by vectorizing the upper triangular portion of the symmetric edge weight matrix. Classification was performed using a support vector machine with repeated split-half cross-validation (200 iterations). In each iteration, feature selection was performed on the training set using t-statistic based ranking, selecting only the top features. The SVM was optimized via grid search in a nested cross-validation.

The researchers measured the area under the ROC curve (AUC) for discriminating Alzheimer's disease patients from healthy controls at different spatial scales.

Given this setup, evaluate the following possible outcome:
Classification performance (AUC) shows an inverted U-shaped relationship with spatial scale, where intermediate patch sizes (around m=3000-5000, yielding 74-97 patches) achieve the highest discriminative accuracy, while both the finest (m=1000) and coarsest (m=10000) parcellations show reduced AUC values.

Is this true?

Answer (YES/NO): NO